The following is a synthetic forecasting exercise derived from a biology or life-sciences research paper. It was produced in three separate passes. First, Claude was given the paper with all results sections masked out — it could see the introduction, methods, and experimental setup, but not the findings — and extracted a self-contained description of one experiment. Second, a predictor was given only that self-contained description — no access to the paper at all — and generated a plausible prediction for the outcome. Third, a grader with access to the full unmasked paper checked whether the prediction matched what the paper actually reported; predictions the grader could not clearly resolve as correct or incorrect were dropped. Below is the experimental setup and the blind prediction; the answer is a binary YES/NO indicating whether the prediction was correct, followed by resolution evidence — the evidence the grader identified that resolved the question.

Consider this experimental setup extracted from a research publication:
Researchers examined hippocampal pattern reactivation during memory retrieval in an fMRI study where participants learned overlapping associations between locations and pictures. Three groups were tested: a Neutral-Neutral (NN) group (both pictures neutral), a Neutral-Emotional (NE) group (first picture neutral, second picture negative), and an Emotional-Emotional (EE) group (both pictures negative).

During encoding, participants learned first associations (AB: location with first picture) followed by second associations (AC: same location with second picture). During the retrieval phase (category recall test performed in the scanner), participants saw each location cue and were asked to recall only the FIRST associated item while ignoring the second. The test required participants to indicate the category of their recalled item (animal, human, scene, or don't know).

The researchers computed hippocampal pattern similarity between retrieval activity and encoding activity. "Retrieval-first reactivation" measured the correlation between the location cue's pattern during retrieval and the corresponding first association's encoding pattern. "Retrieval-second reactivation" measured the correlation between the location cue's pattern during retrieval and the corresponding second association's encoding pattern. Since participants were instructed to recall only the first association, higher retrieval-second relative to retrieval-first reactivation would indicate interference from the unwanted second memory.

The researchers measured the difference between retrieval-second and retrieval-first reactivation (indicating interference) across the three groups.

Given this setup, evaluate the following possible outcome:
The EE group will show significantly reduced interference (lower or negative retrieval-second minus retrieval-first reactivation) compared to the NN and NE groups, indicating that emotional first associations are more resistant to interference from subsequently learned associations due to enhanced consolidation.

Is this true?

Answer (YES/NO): NO